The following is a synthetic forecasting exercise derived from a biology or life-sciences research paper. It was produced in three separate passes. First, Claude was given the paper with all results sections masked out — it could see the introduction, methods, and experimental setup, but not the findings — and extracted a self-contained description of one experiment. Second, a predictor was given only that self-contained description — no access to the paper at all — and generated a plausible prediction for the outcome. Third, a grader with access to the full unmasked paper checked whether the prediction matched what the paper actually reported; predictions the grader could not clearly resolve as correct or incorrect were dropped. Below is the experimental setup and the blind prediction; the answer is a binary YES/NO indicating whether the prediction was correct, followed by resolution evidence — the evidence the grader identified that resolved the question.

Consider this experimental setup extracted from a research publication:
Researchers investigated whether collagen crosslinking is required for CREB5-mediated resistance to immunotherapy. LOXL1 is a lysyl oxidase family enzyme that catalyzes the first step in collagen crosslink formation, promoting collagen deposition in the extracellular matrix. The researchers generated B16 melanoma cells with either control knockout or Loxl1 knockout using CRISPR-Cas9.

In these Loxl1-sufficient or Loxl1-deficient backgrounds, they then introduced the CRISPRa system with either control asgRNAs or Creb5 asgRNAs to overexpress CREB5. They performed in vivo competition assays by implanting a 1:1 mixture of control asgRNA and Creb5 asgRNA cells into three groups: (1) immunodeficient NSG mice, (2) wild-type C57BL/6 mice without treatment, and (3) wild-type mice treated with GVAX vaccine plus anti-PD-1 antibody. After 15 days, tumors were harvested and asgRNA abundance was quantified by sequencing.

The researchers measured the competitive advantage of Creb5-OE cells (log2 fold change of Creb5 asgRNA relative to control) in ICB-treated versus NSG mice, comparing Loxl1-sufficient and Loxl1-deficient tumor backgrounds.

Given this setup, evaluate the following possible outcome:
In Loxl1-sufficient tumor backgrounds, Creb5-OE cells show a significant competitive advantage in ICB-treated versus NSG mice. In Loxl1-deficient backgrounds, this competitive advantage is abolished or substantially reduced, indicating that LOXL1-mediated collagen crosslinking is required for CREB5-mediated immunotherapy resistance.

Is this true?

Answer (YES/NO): NO